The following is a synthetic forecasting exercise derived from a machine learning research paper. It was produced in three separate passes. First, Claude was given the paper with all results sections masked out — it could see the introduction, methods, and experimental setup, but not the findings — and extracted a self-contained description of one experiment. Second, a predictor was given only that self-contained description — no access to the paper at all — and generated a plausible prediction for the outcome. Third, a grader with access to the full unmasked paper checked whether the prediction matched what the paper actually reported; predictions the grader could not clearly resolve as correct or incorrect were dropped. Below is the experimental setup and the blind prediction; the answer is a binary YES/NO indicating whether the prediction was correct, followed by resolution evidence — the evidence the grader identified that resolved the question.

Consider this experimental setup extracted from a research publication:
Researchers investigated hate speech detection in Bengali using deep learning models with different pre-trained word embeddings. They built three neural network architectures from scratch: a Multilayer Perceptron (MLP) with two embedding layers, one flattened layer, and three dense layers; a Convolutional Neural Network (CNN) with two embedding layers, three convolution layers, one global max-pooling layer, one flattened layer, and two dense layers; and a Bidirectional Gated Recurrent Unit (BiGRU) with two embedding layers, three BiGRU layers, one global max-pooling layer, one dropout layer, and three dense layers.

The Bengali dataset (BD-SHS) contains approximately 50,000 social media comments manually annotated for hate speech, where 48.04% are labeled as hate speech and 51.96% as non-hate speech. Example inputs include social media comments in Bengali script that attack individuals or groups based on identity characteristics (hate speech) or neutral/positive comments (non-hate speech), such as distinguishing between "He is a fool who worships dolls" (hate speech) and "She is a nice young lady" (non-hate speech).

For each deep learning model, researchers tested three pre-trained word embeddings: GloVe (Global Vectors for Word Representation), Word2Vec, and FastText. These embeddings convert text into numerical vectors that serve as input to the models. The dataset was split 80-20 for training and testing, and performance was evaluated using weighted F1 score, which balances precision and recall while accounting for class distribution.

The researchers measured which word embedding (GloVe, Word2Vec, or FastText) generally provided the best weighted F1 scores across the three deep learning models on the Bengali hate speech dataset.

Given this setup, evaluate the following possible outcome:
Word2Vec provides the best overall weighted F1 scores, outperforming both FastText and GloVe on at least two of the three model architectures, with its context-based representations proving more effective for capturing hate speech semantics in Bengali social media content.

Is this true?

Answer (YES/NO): NO